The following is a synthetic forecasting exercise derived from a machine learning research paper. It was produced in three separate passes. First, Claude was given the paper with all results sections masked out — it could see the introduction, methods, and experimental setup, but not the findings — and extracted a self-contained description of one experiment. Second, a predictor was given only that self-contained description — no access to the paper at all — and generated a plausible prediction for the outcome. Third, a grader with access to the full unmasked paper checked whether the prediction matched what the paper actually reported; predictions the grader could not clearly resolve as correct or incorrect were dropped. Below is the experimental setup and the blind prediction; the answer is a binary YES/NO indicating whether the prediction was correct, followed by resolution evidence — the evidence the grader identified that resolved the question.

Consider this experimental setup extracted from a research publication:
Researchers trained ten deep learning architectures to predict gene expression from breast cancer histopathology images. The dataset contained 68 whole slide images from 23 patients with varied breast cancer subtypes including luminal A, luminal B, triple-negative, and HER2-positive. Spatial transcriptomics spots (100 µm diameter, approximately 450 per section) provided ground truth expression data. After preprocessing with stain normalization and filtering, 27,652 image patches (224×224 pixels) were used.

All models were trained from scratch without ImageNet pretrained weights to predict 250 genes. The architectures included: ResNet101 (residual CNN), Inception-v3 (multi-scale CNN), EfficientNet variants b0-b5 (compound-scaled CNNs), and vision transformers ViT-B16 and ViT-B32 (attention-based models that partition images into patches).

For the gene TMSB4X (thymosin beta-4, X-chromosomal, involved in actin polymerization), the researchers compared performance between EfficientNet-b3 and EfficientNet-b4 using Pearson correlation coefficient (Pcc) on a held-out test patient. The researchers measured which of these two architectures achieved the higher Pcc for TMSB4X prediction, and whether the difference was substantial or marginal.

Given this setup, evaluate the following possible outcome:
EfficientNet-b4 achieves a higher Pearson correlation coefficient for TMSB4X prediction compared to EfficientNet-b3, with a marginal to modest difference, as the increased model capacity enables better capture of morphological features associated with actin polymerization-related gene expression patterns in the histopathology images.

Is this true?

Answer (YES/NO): NO